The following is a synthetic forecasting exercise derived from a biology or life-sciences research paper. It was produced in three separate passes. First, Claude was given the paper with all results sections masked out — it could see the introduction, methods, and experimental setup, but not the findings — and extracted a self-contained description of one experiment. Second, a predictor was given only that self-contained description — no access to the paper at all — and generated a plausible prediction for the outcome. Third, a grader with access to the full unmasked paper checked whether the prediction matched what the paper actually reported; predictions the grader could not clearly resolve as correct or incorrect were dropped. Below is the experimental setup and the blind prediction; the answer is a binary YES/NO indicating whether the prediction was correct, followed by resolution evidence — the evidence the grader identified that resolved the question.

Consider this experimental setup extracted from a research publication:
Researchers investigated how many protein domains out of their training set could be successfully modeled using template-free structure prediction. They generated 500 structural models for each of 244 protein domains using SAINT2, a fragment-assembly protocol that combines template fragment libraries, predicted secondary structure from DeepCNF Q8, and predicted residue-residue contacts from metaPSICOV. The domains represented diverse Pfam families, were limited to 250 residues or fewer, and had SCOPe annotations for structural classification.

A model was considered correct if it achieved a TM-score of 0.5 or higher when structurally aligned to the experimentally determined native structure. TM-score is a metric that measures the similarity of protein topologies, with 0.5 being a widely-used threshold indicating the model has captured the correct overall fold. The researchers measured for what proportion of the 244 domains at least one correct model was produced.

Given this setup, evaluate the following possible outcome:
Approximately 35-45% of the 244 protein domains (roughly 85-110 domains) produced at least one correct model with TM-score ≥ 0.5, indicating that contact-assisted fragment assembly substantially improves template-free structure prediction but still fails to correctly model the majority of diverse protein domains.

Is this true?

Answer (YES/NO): NO